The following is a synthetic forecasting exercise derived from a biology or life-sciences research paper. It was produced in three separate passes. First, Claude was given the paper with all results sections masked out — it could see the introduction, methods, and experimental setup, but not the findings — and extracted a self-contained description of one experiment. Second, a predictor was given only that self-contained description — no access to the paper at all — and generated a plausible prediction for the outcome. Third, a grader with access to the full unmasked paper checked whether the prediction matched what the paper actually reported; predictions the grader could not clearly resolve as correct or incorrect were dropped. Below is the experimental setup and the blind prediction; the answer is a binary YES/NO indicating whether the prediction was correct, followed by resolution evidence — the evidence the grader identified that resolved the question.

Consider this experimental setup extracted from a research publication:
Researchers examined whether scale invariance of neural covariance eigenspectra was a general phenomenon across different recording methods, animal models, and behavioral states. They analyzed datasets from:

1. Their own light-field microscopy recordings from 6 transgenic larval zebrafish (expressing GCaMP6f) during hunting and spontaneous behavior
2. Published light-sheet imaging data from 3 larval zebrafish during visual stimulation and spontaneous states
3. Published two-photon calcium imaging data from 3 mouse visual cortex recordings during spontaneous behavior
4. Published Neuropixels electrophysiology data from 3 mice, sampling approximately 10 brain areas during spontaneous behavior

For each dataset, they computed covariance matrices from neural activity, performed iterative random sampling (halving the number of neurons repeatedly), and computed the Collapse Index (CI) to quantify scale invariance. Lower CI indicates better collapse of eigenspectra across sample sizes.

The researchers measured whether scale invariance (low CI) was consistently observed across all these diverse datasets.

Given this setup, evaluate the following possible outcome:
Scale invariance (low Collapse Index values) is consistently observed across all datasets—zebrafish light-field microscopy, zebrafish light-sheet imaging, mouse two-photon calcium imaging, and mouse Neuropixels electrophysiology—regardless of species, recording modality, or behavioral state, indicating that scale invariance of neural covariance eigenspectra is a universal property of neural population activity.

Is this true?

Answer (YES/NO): YES